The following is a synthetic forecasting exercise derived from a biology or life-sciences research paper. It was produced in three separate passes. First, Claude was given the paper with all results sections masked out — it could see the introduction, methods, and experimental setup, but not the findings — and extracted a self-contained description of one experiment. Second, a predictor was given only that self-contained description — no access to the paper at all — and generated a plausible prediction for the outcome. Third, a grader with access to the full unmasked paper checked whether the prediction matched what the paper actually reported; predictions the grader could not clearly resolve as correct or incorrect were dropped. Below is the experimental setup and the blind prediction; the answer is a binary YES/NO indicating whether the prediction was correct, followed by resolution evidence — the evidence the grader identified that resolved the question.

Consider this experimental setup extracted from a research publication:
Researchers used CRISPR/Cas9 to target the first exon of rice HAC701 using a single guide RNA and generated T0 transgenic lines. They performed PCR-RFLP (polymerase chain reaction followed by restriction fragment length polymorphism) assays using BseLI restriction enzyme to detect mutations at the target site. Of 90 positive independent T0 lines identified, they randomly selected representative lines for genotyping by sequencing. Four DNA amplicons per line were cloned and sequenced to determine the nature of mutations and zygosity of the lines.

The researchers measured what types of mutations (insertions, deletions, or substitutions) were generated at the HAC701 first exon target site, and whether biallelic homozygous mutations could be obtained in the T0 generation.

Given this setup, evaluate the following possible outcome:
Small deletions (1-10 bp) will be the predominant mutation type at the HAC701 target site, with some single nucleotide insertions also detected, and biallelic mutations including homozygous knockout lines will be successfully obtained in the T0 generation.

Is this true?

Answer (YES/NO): NO